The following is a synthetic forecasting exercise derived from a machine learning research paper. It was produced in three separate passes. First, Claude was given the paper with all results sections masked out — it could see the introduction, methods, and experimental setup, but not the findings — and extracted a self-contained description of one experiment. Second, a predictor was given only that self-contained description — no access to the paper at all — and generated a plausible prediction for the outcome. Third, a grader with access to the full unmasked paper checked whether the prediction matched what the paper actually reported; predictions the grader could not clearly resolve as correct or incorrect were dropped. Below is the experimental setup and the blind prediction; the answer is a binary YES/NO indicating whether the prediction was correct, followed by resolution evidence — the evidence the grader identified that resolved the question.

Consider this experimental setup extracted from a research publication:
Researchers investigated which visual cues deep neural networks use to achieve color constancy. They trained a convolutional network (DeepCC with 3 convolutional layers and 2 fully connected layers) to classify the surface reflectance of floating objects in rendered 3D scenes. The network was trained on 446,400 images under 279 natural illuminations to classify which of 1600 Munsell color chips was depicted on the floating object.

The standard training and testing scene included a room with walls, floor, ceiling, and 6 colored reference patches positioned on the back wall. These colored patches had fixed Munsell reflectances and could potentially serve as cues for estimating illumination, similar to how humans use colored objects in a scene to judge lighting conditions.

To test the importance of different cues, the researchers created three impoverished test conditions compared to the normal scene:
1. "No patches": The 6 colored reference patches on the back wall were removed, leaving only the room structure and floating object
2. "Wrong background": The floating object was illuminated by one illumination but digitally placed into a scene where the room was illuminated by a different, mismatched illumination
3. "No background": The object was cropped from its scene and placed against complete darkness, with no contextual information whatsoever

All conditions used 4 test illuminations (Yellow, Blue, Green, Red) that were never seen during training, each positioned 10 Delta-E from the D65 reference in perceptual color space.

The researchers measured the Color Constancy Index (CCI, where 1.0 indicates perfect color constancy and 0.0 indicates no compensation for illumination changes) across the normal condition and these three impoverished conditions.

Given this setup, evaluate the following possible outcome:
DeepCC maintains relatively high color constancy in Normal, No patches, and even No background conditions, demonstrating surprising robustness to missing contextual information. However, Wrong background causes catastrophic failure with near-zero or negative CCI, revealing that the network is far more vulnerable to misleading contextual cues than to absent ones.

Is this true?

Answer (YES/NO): NO